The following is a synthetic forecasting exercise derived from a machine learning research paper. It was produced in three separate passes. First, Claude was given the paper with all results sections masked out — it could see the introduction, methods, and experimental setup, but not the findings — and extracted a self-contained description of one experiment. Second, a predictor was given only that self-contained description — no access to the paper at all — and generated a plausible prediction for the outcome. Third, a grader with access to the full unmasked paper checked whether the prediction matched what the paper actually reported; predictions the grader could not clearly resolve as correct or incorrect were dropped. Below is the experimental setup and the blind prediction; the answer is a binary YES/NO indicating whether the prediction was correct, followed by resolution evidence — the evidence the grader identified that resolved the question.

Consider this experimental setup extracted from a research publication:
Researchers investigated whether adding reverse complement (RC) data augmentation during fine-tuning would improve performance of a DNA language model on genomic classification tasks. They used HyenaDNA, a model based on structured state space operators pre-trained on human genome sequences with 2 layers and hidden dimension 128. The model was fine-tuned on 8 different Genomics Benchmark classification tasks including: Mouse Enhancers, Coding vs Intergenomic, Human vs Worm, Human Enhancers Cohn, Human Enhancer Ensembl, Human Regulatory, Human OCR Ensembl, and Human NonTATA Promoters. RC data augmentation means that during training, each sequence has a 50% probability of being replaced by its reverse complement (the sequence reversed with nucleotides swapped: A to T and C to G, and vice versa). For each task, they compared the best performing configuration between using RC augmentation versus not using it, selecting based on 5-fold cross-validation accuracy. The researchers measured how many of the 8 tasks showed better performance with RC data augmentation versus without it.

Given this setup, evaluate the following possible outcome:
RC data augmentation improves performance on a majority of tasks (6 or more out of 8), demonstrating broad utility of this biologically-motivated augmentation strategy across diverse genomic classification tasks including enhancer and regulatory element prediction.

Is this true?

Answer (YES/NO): NO